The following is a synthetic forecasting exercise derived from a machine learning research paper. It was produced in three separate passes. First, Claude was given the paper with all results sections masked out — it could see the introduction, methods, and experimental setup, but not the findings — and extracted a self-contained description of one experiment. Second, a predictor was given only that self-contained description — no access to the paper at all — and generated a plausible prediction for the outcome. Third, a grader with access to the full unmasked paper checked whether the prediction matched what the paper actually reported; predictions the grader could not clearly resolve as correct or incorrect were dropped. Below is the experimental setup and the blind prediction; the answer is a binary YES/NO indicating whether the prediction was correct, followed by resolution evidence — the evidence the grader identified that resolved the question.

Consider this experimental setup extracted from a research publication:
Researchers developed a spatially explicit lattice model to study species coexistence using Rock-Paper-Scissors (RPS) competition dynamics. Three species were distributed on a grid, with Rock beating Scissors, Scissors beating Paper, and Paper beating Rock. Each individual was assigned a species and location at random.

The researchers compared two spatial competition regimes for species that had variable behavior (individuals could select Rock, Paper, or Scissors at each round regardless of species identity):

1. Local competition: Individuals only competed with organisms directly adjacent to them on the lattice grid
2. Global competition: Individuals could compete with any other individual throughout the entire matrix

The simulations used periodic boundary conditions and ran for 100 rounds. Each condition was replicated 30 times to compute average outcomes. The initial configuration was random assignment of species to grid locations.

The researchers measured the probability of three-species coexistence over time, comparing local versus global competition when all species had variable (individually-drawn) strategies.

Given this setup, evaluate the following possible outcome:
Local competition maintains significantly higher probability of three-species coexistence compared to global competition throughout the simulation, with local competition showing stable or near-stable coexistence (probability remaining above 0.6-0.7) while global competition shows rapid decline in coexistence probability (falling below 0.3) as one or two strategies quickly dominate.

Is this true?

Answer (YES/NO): NO